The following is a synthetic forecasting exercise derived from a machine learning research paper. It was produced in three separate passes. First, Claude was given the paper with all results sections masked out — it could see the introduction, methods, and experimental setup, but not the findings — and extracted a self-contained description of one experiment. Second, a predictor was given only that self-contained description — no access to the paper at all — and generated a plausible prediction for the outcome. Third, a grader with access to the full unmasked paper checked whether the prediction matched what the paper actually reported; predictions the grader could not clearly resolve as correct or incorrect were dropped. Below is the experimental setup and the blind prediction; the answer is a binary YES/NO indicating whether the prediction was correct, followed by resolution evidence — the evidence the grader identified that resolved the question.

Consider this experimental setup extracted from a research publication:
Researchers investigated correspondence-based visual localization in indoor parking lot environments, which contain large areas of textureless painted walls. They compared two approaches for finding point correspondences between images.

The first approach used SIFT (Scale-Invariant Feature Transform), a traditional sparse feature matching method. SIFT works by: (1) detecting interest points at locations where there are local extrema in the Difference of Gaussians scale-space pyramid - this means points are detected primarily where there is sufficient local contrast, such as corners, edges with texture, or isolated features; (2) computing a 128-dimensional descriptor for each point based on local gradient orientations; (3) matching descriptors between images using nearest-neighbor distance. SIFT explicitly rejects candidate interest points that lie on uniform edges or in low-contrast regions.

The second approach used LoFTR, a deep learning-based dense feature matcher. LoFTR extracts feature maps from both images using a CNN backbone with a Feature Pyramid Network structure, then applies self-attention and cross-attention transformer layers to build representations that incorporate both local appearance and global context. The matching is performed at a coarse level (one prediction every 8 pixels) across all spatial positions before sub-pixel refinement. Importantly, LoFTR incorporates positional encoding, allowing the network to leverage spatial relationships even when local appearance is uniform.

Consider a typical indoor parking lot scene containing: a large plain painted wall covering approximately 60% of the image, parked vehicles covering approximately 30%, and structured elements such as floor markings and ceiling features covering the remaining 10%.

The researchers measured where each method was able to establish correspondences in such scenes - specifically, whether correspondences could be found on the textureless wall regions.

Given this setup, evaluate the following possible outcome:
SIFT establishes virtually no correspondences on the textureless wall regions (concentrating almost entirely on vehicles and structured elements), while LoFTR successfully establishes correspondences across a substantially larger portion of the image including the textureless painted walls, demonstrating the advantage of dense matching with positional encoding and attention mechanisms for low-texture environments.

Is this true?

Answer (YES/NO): YES